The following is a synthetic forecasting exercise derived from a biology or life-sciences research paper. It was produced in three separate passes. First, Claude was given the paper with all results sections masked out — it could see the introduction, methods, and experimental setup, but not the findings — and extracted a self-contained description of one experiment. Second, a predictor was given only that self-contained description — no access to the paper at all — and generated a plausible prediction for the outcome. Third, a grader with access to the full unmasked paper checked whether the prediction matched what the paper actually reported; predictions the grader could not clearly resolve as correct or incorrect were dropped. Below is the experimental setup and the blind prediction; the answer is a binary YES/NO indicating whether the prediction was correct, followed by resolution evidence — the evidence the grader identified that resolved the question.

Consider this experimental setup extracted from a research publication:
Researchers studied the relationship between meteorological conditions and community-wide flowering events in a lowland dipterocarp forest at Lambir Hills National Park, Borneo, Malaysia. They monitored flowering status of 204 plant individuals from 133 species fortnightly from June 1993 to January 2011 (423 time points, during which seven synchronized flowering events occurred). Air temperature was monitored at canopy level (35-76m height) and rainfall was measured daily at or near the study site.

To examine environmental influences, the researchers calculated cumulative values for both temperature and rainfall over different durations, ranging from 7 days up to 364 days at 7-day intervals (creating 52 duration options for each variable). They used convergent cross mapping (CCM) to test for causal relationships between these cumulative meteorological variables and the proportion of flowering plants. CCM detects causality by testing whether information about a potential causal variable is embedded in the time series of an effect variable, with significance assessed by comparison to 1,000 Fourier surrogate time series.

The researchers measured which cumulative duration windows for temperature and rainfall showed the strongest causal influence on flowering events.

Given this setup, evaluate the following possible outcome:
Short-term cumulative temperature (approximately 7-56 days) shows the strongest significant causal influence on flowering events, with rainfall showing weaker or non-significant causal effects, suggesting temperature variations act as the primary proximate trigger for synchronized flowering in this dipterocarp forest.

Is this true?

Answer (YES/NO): NO